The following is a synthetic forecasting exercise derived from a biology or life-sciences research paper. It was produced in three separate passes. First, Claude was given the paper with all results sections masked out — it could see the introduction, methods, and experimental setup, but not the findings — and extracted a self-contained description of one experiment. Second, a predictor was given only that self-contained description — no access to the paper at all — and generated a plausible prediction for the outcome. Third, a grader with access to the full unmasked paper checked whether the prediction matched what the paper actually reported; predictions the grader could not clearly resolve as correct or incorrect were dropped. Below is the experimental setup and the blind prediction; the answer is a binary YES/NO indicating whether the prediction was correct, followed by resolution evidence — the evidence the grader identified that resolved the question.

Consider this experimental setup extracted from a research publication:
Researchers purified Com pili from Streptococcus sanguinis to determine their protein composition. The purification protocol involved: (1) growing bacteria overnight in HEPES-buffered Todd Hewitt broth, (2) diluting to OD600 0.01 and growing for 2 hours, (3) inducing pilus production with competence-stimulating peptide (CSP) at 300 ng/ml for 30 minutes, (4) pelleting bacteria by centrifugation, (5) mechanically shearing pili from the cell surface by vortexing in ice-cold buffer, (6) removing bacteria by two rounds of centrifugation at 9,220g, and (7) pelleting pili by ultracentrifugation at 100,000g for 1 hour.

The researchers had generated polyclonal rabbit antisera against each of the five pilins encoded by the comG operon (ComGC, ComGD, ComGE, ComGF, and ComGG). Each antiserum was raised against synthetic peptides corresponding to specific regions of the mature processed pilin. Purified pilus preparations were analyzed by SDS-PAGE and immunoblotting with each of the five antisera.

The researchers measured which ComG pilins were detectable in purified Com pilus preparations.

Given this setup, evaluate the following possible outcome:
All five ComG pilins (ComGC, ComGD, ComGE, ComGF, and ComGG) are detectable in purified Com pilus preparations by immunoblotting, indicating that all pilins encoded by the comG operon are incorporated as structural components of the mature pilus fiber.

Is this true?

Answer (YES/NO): YES